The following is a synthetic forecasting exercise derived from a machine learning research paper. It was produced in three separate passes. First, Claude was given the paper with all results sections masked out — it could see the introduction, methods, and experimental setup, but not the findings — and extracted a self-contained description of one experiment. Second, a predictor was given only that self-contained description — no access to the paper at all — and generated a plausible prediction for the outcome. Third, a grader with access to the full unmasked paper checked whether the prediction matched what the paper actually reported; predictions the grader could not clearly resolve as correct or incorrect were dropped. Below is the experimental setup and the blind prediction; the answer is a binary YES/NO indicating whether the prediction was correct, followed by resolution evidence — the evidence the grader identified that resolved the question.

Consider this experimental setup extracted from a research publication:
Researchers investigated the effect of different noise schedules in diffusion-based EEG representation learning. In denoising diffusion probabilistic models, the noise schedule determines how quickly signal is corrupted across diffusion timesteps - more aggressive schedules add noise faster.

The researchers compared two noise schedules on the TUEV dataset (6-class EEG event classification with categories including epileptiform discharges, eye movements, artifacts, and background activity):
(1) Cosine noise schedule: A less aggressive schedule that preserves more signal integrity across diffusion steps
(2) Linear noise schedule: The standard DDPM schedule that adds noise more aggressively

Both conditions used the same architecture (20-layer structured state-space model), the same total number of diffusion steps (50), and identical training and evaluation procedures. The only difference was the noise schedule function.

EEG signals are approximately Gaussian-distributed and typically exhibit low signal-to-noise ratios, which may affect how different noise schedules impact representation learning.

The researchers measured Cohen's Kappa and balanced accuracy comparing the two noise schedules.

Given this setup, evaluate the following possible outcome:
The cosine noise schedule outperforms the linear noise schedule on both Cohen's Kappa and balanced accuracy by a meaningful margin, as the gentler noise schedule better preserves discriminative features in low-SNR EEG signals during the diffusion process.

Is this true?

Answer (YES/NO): YES